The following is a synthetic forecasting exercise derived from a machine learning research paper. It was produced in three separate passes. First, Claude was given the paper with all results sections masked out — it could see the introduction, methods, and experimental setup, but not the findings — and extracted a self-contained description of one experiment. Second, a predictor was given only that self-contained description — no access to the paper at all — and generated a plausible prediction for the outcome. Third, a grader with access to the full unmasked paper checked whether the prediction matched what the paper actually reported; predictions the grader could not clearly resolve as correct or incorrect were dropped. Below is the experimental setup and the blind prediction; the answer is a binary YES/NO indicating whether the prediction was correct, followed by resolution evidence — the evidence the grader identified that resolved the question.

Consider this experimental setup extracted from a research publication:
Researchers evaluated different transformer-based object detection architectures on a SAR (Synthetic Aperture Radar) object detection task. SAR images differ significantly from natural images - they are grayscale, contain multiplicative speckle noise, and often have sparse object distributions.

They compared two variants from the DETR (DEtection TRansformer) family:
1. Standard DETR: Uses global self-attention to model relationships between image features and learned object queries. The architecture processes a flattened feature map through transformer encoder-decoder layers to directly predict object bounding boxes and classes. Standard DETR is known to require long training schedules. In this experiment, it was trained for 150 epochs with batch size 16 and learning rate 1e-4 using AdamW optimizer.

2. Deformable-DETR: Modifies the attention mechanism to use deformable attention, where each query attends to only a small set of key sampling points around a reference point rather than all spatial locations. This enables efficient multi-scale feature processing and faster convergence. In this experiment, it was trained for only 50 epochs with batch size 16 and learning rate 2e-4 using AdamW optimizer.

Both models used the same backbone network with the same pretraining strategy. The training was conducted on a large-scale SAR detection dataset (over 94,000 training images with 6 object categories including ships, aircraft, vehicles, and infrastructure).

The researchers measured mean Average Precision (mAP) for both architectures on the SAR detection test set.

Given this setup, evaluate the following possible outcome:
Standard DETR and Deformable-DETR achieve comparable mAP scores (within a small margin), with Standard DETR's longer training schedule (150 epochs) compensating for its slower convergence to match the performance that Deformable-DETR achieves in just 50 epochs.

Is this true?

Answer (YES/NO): NO